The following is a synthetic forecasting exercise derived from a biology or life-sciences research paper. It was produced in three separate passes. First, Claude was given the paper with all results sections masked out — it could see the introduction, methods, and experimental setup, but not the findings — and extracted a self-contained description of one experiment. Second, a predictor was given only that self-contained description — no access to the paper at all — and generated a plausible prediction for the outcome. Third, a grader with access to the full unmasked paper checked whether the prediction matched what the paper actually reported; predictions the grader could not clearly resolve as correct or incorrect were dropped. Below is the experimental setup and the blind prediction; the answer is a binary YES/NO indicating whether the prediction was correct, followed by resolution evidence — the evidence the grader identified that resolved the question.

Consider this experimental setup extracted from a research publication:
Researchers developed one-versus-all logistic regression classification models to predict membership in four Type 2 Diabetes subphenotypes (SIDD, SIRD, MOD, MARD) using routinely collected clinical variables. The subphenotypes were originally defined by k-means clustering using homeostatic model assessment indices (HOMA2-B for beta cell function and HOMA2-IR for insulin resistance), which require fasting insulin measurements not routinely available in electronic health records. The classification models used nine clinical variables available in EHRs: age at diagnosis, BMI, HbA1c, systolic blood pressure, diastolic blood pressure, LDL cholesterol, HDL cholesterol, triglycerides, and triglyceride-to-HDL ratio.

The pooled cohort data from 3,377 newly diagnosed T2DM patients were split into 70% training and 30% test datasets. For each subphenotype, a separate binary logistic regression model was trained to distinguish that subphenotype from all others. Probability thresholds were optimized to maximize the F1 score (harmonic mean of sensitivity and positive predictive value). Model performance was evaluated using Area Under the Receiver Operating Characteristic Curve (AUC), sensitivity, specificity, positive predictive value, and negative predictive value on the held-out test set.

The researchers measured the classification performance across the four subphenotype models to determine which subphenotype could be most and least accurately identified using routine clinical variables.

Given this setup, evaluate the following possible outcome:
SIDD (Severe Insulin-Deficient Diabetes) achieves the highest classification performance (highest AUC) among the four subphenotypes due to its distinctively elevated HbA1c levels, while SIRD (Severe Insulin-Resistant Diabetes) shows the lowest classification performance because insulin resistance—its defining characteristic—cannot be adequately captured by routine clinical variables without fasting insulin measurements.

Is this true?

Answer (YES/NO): YES